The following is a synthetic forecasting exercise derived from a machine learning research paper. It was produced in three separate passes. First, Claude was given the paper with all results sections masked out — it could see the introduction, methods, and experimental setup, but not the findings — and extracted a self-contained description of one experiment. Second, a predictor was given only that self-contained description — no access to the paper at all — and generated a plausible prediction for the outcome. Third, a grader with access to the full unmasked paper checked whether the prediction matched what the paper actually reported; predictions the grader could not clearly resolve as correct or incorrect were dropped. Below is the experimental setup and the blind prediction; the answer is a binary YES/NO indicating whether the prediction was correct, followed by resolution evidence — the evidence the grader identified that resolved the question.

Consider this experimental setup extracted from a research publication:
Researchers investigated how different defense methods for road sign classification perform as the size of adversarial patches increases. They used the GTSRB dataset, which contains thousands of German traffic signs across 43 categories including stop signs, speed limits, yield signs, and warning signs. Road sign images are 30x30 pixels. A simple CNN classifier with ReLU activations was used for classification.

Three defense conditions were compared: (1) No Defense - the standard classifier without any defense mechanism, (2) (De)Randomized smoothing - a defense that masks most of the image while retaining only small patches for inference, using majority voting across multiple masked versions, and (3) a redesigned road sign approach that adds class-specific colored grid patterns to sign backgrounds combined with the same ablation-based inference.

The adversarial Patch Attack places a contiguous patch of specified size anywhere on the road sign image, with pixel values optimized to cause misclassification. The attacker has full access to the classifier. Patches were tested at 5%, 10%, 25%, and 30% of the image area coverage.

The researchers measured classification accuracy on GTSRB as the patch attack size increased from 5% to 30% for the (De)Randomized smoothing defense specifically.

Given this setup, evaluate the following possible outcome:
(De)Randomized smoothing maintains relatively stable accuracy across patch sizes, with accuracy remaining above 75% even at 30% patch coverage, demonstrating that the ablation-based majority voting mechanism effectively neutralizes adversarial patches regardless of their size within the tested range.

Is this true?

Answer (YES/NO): YES